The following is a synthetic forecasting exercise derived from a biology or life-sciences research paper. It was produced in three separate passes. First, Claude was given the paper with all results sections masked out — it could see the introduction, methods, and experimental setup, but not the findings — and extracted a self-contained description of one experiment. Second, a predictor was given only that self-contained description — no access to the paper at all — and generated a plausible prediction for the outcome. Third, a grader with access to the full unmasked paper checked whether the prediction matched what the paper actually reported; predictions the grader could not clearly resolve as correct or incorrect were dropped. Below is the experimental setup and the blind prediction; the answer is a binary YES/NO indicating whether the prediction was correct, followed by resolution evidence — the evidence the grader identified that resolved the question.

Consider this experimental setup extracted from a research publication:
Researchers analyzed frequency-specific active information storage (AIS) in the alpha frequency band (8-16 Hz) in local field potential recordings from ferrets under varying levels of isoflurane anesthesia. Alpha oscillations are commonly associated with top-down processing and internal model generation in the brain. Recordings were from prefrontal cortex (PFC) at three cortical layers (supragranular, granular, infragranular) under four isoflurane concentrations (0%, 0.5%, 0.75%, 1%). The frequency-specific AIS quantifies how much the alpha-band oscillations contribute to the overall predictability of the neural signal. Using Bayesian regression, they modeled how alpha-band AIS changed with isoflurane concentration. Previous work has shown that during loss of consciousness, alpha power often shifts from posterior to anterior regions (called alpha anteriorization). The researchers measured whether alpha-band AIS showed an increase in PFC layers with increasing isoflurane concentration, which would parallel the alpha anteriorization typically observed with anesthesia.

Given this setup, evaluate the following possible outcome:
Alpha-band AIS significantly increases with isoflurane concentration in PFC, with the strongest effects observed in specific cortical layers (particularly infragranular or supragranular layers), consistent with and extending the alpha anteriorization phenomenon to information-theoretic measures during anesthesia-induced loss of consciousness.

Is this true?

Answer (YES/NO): NO